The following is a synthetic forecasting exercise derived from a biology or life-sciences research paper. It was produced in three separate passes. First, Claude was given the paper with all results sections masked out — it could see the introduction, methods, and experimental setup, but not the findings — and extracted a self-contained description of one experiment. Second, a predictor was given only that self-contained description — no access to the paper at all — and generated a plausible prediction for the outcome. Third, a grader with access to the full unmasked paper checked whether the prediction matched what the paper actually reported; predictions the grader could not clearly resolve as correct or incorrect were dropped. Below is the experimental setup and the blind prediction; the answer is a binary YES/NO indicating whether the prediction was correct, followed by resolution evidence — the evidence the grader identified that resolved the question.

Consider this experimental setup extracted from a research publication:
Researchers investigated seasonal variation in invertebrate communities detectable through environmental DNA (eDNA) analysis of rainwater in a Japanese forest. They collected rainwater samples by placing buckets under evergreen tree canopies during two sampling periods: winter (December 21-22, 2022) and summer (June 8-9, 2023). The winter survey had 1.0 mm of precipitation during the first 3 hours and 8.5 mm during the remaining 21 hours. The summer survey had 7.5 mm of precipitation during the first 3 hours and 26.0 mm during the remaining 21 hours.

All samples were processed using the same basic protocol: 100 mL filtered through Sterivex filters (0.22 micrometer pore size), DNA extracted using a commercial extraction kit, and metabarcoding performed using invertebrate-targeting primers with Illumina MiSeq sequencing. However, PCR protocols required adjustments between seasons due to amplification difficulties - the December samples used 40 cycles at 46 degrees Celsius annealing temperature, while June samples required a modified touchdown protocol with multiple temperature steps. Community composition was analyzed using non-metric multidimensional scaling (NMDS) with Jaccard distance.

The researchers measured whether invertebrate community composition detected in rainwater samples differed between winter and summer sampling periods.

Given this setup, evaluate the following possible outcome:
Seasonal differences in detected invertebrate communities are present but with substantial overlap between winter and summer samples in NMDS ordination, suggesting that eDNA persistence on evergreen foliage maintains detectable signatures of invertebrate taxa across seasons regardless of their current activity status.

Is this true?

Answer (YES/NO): NO